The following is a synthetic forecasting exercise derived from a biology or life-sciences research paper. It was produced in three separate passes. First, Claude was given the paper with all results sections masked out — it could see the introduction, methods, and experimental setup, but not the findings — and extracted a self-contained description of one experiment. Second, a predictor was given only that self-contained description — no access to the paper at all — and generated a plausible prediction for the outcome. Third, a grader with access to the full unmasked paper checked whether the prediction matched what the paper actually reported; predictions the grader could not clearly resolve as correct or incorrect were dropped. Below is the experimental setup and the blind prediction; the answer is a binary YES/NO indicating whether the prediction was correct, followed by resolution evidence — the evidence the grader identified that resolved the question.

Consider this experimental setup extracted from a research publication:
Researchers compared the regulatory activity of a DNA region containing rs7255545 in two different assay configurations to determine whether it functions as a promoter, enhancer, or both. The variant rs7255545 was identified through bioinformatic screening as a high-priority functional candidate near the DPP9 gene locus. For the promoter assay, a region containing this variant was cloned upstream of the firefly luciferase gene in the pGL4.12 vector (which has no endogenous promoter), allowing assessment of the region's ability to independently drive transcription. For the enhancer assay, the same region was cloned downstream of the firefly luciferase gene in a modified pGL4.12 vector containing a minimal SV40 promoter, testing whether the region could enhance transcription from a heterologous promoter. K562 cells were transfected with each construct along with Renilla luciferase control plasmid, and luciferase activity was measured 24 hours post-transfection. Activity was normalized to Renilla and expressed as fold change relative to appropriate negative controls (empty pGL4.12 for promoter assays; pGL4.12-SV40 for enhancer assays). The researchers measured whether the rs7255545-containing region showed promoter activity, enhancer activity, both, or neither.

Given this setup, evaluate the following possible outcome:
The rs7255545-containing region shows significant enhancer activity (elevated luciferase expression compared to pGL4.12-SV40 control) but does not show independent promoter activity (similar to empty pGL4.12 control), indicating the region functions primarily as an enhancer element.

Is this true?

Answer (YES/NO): NO